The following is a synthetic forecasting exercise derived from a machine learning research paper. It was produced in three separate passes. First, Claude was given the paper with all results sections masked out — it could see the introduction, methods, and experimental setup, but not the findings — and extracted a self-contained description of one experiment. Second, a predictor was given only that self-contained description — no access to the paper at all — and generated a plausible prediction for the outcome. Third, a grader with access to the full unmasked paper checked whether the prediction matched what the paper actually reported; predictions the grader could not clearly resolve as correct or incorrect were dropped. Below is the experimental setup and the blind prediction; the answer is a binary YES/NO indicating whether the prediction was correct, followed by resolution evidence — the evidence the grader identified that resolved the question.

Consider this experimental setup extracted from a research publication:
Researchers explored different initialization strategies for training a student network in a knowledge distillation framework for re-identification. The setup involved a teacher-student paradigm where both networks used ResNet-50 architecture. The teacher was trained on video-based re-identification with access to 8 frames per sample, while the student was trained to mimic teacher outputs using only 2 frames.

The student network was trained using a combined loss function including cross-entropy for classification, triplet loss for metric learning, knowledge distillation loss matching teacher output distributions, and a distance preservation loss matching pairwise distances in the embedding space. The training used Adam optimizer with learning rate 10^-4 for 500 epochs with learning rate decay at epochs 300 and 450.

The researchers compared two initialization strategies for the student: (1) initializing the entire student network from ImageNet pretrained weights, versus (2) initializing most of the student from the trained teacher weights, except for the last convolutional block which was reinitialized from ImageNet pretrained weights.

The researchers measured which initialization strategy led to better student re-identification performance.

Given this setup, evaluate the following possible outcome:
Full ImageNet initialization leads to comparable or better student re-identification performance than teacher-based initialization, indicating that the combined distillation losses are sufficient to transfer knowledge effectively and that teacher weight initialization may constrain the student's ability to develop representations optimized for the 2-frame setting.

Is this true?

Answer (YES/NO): NO